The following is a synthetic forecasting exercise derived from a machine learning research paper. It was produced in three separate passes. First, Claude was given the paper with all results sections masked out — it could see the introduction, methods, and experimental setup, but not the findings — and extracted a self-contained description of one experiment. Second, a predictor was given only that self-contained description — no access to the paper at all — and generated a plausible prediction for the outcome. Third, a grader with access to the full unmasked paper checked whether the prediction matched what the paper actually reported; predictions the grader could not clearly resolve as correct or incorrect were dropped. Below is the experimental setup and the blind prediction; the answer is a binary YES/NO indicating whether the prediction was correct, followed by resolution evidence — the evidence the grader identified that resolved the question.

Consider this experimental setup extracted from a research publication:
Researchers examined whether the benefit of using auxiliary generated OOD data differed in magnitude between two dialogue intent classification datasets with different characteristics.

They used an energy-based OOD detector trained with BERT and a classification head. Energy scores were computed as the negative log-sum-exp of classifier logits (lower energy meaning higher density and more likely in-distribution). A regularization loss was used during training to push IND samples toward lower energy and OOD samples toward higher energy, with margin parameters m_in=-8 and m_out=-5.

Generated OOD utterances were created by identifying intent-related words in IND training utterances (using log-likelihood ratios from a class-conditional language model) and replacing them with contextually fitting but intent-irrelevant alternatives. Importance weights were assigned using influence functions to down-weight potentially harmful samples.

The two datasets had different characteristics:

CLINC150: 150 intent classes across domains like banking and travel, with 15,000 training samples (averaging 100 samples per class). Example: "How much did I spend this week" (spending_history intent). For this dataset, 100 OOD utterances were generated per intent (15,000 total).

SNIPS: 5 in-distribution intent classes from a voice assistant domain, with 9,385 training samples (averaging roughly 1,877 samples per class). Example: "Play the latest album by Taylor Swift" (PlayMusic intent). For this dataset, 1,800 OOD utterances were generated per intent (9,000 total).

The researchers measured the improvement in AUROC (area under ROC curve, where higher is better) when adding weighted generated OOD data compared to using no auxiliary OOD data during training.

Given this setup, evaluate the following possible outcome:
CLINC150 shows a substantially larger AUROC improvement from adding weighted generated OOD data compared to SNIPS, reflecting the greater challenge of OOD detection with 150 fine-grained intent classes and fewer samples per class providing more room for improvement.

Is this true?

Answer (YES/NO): NO